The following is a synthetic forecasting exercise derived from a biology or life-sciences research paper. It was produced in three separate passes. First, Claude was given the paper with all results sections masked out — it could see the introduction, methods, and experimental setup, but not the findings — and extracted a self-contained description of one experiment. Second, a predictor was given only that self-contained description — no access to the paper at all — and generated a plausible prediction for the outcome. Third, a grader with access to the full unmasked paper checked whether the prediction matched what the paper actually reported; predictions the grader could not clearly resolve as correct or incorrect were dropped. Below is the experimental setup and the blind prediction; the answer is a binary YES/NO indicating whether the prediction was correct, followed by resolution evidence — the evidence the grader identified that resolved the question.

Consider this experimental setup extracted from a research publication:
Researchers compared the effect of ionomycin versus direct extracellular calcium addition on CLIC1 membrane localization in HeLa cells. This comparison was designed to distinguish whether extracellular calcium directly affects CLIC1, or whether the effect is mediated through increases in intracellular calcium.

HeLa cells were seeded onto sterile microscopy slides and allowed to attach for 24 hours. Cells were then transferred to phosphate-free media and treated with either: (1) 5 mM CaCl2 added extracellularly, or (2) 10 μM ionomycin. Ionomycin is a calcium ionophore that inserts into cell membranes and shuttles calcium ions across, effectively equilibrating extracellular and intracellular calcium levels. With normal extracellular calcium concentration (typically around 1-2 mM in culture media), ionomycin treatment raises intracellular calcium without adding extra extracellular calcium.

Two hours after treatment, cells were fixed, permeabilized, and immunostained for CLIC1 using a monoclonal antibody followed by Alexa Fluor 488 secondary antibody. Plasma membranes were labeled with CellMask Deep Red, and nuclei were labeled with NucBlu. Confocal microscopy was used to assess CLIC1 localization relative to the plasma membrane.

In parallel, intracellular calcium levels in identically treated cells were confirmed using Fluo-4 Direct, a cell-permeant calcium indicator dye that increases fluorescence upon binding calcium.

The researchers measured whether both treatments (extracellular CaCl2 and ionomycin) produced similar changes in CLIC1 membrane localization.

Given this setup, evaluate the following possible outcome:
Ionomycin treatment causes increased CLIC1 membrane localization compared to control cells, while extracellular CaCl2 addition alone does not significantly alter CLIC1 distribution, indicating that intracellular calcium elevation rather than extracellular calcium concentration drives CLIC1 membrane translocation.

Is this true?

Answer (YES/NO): NO